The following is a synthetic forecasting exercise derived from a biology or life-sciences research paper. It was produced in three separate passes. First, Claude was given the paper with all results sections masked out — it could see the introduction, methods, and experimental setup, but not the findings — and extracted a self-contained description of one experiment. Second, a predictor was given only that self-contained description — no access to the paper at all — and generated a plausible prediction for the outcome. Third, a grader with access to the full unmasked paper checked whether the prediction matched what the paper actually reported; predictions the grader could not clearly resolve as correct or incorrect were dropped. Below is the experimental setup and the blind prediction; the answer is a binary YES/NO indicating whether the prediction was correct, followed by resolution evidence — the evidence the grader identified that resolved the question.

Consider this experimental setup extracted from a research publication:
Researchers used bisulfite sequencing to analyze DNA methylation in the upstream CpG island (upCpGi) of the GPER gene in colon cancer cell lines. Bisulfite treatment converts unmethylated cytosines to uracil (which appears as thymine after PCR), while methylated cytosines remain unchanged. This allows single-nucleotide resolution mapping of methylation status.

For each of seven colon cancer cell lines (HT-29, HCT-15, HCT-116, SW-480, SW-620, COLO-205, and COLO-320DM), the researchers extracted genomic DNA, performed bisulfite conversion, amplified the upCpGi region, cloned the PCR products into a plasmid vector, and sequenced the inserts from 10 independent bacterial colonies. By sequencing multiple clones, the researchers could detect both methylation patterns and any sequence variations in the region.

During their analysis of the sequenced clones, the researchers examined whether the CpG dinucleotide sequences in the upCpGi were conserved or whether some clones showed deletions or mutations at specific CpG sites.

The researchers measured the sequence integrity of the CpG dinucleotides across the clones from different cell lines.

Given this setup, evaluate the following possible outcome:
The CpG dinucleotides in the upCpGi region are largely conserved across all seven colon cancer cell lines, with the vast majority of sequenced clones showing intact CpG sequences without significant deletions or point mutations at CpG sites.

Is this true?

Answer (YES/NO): NO